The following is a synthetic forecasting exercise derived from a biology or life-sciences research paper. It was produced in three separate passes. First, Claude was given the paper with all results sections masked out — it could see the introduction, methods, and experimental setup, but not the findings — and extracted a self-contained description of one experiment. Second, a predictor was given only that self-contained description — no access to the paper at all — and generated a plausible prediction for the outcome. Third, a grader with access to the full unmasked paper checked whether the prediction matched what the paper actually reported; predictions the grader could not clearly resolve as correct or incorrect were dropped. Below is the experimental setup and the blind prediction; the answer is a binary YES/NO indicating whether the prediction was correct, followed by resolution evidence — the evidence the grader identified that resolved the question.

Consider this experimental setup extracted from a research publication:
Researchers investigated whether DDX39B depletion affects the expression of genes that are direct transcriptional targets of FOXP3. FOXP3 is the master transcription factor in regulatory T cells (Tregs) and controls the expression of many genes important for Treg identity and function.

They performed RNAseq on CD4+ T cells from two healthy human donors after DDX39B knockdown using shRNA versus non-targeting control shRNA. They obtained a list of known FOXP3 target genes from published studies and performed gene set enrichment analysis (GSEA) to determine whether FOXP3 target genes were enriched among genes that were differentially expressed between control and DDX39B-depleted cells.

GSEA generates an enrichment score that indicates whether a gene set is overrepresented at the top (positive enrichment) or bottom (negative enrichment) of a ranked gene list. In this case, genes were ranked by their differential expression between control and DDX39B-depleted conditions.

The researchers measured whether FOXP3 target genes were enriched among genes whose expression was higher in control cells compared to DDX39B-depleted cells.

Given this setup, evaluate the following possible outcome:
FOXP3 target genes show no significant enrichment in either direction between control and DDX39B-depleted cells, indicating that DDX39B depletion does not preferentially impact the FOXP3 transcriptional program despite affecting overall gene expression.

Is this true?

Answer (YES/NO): NO